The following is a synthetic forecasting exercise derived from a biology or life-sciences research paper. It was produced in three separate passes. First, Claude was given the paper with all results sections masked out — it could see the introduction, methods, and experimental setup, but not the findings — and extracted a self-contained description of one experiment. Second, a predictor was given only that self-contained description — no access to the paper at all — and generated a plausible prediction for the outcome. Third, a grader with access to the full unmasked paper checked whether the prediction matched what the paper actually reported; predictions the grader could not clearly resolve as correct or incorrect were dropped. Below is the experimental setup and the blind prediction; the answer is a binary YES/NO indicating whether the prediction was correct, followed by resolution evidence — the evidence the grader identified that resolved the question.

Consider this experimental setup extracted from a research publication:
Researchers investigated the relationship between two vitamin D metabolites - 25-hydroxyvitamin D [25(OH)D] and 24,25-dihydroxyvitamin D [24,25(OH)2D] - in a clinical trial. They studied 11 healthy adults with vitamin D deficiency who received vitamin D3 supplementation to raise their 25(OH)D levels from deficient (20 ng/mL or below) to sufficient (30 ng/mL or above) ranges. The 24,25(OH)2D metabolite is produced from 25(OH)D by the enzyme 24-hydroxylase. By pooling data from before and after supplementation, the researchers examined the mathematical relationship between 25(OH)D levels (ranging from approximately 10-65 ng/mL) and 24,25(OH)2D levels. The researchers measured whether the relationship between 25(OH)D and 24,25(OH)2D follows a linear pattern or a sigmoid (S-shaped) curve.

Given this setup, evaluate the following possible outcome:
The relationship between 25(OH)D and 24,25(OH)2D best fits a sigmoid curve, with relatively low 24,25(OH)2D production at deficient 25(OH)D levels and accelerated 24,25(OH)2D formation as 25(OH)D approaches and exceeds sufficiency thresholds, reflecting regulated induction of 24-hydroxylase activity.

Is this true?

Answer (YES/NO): YES